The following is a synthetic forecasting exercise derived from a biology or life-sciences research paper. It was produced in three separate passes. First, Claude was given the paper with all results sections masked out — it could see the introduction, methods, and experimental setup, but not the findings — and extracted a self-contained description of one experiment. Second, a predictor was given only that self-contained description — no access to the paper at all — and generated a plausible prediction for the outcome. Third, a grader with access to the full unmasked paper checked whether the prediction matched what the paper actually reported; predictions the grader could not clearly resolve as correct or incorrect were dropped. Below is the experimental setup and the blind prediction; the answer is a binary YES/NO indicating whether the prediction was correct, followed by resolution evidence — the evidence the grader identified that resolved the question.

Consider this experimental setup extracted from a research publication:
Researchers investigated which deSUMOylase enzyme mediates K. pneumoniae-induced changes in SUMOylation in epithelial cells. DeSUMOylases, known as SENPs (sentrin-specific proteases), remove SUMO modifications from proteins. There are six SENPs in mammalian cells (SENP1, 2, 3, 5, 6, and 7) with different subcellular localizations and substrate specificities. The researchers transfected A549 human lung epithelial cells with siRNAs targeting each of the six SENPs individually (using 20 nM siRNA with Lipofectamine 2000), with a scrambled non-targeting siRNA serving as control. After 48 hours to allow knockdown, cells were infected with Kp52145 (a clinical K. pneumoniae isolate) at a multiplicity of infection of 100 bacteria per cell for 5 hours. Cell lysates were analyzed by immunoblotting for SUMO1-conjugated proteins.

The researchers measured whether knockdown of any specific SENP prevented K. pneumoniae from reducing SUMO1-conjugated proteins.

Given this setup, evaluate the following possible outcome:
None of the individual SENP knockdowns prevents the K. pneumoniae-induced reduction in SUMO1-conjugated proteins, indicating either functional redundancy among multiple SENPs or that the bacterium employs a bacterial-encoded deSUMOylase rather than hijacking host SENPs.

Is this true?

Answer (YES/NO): NO